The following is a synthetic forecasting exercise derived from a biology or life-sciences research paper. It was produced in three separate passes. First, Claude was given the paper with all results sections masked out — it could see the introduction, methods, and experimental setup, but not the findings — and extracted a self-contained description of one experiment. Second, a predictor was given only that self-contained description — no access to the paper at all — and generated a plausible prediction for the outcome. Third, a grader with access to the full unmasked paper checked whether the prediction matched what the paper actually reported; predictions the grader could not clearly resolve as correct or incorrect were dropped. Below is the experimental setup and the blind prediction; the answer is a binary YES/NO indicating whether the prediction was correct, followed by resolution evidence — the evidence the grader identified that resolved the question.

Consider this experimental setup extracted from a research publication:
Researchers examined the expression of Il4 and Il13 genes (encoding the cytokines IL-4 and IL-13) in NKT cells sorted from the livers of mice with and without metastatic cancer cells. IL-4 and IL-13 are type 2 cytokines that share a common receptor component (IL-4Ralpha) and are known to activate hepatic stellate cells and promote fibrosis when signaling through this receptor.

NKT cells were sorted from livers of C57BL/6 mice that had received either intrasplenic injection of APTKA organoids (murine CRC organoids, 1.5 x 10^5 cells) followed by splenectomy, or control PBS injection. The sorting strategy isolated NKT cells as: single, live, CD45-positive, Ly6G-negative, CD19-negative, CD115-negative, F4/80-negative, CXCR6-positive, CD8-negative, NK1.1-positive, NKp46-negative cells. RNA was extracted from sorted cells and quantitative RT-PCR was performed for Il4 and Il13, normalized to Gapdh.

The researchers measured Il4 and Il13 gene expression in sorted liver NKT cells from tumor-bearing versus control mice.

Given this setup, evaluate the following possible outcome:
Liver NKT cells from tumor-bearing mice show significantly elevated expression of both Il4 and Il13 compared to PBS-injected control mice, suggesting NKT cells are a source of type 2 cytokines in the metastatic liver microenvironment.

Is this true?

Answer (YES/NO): YES